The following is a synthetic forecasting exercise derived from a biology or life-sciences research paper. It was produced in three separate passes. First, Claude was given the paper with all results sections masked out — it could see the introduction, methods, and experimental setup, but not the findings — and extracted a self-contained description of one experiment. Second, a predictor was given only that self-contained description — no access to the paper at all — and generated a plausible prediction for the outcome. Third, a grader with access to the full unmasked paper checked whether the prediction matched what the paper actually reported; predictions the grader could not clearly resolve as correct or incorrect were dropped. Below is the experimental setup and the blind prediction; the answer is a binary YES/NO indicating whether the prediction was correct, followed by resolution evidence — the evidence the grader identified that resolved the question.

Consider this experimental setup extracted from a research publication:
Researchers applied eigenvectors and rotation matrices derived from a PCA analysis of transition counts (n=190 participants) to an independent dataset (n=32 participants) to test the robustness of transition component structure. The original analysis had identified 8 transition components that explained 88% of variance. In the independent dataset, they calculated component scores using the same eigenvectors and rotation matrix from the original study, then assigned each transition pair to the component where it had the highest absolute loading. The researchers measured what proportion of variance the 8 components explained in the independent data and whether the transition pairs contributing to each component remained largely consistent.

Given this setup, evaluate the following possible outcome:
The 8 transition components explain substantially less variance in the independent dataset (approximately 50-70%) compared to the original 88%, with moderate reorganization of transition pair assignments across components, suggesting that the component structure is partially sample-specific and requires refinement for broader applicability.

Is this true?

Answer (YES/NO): NO